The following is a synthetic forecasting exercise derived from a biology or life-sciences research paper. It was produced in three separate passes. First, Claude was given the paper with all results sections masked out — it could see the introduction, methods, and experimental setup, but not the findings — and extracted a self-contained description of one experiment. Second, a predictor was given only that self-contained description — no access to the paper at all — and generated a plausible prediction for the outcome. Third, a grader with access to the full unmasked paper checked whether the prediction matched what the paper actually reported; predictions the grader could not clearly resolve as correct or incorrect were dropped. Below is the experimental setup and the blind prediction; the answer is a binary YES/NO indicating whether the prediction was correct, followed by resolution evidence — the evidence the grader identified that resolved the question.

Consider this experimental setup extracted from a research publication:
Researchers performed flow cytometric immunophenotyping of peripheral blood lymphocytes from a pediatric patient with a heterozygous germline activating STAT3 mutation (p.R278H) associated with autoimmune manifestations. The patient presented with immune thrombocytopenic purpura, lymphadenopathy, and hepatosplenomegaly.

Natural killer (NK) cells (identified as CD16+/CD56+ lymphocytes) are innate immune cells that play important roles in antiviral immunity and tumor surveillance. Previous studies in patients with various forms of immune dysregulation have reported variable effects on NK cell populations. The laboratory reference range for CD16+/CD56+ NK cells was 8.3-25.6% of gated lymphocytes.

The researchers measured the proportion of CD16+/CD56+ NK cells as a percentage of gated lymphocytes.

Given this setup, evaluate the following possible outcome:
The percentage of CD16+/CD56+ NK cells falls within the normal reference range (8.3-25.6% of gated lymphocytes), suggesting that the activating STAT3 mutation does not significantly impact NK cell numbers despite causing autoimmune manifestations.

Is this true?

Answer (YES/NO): NO